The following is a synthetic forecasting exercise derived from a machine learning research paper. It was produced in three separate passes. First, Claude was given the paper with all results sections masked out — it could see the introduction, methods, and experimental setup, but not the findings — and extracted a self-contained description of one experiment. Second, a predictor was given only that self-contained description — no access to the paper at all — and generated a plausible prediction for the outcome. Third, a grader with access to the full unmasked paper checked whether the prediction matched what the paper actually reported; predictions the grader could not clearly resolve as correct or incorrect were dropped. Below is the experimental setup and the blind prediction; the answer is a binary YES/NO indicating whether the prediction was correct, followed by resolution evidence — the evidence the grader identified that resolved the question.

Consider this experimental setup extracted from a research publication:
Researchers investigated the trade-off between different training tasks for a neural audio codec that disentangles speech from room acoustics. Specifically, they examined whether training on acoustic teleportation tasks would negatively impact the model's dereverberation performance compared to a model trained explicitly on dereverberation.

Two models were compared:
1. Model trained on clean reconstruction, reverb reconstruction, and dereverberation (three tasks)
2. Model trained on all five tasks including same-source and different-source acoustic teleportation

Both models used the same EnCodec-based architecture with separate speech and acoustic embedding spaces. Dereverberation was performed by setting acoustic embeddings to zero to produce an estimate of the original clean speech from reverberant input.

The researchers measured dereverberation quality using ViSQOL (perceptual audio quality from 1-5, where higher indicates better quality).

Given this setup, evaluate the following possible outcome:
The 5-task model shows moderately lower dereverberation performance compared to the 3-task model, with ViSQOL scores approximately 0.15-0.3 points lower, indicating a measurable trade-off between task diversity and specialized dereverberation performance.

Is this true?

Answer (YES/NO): YES